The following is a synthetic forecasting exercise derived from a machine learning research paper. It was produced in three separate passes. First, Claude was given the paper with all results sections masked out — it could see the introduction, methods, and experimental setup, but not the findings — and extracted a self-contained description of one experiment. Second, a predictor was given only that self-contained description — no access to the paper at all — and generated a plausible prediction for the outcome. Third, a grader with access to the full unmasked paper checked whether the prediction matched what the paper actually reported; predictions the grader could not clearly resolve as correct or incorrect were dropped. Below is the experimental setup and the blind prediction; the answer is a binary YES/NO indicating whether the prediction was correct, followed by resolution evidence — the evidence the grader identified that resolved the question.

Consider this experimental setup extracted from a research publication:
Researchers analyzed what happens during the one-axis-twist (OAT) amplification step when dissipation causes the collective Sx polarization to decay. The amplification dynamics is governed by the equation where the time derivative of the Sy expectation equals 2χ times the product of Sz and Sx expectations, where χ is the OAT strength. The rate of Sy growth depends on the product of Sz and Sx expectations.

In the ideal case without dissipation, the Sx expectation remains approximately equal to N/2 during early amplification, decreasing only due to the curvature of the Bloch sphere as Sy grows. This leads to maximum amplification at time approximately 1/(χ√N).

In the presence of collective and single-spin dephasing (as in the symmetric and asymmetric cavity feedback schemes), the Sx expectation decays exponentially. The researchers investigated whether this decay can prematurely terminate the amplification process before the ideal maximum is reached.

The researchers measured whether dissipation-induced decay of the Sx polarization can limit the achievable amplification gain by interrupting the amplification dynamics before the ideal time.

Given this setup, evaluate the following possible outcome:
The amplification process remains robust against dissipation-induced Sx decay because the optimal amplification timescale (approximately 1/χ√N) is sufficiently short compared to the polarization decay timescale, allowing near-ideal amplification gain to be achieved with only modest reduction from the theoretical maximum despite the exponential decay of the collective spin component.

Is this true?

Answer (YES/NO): NO